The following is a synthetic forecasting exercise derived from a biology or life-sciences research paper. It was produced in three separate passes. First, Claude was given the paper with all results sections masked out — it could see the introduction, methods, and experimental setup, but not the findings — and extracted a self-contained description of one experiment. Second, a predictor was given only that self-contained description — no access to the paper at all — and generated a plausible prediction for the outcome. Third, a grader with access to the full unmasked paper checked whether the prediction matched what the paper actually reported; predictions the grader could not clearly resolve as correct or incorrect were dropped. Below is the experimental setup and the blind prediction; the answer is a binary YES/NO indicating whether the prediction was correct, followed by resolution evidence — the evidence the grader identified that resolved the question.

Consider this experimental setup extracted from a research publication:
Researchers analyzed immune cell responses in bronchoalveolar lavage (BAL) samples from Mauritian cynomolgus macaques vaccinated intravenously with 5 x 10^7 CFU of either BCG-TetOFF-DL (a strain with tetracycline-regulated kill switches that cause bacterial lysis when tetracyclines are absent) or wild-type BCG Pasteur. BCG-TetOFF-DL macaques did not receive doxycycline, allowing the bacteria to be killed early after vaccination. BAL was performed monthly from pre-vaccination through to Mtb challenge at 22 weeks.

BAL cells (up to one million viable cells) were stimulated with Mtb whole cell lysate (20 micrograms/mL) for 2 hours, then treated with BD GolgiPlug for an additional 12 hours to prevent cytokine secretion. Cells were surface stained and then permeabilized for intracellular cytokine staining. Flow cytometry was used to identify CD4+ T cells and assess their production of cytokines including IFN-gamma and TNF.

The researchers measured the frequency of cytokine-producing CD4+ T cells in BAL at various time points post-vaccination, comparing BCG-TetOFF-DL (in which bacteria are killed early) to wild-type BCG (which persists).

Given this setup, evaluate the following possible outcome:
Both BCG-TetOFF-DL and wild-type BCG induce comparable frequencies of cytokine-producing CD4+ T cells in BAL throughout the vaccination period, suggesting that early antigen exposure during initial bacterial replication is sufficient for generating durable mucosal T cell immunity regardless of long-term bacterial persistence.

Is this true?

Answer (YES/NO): YES